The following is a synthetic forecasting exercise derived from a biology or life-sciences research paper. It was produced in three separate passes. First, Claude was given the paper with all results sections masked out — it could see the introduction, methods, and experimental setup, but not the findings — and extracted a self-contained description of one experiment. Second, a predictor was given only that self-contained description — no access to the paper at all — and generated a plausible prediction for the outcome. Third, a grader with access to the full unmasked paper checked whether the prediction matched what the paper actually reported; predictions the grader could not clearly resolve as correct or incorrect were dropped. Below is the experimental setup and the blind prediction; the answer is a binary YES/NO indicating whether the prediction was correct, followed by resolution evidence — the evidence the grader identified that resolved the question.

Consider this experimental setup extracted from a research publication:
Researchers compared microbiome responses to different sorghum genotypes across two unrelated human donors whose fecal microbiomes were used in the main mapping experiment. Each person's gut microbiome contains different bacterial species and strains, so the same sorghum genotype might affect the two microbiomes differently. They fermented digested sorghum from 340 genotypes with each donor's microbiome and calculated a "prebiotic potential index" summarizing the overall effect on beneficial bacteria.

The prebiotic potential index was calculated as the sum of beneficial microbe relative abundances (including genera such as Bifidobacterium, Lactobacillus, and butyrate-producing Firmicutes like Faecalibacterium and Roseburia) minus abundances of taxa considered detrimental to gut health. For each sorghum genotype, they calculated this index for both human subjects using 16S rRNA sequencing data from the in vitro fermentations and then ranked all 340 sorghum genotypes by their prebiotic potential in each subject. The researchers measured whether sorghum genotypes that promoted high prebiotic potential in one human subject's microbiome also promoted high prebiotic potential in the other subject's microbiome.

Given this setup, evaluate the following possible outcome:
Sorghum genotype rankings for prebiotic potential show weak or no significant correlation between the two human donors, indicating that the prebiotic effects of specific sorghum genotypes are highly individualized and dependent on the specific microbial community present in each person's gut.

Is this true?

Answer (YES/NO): NO